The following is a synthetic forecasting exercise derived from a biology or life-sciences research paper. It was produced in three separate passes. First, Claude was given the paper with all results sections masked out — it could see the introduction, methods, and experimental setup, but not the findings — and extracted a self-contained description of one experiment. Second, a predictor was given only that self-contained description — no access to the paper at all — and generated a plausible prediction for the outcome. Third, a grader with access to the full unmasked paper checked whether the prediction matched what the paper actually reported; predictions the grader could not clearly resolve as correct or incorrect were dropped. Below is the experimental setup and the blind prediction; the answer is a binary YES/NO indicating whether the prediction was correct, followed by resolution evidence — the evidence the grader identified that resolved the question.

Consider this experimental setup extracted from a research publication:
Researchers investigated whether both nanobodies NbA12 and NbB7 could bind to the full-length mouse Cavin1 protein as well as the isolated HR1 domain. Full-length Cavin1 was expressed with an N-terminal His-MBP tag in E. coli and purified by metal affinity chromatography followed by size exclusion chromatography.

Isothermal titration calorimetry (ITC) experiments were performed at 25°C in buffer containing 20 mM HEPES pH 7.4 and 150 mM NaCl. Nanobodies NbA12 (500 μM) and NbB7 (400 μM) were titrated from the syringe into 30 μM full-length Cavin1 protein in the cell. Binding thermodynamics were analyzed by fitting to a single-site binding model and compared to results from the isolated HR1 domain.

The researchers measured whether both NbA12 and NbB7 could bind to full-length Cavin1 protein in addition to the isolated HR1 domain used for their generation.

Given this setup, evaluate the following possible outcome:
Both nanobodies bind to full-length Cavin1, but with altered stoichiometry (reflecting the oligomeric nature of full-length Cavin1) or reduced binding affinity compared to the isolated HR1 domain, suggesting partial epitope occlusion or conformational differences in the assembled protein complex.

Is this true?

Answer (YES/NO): YES